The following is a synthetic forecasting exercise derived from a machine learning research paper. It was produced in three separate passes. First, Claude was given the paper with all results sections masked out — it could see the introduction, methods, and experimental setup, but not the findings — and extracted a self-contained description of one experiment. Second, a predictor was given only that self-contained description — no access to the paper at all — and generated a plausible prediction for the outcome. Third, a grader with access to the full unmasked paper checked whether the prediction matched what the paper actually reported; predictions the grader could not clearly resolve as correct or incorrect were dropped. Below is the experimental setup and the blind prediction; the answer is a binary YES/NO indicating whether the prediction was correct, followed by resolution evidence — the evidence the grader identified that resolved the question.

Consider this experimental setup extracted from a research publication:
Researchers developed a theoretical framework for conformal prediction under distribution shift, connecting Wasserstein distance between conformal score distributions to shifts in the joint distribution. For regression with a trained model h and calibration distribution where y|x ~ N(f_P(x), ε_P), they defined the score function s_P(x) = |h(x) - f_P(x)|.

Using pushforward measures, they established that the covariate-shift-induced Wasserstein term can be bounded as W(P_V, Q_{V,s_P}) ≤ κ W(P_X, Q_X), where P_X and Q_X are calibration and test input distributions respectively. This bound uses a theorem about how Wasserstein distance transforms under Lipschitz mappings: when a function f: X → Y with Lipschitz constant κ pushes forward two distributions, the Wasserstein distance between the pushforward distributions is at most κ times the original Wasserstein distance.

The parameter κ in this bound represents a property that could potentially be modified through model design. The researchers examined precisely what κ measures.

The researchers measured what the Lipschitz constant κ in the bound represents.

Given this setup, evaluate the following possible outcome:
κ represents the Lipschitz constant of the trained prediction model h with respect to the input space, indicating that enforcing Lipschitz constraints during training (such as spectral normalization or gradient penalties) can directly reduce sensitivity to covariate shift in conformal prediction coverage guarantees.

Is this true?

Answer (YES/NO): NO